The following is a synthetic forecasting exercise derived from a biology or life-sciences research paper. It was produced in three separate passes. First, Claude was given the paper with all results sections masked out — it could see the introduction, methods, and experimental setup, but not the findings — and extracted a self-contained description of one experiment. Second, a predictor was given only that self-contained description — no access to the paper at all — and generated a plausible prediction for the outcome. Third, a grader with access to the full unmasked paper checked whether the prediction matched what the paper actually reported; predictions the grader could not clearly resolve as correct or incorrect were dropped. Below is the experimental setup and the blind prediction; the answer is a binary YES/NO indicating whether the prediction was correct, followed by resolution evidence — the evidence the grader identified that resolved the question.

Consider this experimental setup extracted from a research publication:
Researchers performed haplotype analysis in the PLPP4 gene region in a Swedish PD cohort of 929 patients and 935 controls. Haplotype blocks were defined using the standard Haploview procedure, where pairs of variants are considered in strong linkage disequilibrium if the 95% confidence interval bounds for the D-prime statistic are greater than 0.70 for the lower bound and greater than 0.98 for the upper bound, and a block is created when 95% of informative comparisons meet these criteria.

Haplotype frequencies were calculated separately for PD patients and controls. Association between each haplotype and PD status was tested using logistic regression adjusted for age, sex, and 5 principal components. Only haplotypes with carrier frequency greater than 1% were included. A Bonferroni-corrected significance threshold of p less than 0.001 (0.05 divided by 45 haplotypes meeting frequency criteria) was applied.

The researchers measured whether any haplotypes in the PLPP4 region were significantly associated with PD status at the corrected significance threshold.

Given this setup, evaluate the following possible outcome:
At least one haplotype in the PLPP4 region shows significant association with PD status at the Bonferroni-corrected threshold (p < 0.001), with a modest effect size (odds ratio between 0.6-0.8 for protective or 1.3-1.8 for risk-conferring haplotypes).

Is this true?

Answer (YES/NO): YES